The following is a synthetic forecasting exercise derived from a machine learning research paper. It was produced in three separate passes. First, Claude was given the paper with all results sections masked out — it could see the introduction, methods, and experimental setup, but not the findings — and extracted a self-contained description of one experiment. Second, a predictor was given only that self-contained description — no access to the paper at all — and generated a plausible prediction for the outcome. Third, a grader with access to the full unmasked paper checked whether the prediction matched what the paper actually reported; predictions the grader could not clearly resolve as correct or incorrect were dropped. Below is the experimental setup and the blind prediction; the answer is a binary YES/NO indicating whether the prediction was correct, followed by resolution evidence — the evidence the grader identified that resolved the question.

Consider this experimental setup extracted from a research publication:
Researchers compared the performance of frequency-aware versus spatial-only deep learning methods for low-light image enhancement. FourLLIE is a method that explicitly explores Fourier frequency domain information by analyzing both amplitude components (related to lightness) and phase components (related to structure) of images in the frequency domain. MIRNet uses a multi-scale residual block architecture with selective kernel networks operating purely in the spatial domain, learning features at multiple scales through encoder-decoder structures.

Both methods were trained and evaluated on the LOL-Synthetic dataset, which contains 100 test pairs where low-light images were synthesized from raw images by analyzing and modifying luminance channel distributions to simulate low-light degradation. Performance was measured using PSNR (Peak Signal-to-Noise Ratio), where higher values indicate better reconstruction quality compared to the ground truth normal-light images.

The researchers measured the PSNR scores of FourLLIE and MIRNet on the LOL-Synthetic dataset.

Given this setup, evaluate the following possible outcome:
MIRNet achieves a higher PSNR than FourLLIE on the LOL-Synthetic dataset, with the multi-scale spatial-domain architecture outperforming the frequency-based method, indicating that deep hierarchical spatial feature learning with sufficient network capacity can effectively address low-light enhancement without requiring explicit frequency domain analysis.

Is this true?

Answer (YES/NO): NO